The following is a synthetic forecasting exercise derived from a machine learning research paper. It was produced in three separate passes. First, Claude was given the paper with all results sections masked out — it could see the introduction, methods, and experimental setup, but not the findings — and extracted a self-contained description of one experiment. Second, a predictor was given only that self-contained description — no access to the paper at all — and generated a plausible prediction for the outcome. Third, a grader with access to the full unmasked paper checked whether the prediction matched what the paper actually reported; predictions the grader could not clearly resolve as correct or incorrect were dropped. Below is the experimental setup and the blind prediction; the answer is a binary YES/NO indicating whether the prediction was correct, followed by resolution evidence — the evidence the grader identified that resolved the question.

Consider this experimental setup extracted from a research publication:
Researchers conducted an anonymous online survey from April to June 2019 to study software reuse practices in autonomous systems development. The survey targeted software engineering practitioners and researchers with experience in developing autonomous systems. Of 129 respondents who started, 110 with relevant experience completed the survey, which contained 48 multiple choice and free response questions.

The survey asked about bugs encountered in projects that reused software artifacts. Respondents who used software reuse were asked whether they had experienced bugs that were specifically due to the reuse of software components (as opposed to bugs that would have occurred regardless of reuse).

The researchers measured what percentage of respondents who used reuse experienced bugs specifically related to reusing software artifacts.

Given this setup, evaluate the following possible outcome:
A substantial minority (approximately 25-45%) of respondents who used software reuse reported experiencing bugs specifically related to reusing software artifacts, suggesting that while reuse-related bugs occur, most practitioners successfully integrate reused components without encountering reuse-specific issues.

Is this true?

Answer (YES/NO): YES